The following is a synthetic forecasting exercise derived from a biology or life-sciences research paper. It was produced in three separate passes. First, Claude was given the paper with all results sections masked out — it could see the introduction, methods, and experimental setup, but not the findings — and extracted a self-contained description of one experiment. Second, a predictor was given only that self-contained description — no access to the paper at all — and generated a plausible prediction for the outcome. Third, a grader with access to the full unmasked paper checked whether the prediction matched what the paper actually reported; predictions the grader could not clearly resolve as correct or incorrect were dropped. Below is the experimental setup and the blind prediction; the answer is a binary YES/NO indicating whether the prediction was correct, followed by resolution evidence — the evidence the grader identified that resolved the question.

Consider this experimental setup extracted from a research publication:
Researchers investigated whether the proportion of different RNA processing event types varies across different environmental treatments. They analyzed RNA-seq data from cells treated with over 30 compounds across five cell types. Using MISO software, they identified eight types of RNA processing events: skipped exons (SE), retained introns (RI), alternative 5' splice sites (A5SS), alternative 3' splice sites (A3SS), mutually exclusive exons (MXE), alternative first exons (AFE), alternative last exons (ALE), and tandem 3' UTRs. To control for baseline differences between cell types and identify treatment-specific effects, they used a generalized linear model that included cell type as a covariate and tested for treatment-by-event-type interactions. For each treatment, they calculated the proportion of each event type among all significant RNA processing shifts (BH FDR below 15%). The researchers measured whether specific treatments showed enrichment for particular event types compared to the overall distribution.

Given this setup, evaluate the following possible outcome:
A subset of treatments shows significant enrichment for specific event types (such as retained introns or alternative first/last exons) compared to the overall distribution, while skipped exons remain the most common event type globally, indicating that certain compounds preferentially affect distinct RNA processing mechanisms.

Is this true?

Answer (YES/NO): NO